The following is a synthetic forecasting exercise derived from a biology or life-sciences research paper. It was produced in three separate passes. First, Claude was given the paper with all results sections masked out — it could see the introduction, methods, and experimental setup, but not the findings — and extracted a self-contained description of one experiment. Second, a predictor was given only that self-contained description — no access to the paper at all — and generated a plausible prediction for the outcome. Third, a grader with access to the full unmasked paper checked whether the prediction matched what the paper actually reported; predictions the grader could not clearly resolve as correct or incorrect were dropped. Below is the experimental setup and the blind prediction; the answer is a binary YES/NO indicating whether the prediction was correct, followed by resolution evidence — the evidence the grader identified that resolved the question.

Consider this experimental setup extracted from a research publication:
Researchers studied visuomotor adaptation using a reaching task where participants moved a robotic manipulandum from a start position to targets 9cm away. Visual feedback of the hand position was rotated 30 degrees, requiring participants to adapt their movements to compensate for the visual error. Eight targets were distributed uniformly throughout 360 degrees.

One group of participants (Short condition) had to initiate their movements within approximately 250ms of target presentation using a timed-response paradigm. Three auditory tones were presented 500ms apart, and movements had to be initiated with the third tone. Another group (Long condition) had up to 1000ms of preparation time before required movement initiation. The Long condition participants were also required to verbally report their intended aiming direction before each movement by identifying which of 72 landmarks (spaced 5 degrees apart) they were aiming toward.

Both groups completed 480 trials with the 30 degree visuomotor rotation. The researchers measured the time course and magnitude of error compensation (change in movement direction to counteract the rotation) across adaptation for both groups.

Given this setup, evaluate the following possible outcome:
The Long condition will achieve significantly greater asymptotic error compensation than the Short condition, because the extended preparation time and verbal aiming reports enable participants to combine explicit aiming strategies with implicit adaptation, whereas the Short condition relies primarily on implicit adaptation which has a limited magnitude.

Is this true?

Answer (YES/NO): YES